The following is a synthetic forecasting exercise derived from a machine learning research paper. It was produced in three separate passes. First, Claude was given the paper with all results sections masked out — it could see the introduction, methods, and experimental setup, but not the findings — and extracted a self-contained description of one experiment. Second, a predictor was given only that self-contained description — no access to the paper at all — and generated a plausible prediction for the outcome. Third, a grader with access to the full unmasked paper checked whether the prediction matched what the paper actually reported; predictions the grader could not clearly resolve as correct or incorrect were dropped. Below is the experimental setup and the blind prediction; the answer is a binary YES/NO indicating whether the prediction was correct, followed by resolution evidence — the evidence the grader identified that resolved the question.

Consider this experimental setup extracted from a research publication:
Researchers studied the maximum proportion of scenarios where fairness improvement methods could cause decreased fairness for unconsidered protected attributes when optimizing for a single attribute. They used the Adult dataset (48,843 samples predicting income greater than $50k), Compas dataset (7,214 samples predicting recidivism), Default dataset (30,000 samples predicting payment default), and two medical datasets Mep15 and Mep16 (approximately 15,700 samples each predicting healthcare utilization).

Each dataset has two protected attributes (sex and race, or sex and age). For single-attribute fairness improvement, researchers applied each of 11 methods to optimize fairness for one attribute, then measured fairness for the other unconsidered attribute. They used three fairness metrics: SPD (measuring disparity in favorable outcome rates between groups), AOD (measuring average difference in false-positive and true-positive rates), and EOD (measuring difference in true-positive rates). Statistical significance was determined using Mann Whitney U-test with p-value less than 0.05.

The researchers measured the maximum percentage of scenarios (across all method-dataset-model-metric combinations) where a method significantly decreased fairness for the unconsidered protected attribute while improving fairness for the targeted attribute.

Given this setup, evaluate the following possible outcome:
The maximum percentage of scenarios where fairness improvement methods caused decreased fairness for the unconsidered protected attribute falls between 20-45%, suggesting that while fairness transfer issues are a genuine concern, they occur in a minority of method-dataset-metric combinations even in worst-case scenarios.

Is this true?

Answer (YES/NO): NO